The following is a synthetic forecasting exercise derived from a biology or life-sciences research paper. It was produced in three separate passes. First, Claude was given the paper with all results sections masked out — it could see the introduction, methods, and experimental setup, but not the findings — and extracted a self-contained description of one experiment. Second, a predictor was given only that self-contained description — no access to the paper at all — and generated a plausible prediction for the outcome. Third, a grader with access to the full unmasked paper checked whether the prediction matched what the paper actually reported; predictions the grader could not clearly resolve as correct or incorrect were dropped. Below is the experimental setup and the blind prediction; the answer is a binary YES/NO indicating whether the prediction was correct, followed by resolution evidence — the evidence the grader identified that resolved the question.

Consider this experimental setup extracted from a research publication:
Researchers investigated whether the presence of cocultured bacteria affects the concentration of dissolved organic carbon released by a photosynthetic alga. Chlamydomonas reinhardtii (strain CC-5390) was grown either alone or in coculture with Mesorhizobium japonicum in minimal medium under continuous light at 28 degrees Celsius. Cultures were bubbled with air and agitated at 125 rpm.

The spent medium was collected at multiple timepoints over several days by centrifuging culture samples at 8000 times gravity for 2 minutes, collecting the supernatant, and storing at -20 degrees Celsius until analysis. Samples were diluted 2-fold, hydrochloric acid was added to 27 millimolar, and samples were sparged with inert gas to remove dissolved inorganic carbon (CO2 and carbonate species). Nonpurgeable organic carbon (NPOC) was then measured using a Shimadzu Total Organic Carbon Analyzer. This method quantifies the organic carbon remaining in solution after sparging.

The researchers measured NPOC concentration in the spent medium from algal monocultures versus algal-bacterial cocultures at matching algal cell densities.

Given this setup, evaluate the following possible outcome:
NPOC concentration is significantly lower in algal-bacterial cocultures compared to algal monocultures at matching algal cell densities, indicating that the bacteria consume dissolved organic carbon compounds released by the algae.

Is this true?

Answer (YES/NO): NO